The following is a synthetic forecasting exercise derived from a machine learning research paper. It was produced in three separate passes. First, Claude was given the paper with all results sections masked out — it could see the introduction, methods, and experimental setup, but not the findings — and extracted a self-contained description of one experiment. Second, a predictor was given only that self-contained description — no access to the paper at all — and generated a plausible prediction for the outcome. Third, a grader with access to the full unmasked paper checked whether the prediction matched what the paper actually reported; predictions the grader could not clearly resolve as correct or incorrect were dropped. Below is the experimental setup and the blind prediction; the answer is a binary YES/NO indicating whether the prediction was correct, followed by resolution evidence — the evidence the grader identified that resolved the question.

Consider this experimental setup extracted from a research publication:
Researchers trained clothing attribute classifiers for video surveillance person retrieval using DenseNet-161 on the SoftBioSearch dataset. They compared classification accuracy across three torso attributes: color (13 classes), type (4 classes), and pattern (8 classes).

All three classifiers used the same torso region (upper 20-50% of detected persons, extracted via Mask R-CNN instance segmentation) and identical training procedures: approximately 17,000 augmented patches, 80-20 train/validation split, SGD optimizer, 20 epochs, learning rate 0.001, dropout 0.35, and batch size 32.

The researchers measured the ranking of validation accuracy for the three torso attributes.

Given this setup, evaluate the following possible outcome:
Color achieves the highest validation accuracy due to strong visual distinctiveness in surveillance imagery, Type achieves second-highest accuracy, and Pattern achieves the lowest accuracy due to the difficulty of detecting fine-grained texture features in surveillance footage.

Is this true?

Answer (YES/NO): YES